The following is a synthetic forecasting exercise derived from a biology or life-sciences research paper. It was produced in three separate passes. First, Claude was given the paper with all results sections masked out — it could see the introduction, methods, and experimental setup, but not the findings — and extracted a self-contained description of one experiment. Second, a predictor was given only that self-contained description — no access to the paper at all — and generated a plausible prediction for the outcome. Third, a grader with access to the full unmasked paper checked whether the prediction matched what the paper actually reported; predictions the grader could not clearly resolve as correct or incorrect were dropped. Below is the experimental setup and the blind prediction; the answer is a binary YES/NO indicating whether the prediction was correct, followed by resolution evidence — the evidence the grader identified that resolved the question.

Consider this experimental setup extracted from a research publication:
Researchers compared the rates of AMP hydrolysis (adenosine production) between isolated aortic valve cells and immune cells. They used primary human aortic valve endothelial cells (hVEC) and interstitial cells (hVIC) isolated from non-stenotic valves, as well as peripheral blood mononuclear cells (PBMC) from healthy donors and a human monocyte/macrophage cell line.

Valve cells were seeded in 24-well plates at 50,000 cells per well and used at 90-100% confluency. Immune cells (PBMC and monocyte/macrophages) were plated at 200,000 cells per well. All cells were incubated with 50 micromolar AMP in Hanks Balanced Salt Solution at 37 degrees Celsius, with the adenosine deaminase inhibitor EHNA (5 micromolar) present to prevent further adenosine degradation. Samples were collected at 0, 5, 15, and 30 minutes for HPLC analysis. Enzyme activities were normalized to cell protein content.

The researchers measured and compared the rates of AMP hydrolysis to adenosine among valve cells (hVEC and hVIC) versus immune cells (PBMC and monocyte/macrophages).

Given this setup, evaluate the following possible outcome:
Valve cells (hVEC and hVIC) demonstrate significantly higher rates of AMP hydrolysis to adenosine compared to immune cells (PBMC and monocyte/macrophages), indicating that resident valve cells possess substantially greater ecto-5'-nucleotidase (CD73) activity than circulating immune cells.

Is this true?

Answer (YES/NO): YES